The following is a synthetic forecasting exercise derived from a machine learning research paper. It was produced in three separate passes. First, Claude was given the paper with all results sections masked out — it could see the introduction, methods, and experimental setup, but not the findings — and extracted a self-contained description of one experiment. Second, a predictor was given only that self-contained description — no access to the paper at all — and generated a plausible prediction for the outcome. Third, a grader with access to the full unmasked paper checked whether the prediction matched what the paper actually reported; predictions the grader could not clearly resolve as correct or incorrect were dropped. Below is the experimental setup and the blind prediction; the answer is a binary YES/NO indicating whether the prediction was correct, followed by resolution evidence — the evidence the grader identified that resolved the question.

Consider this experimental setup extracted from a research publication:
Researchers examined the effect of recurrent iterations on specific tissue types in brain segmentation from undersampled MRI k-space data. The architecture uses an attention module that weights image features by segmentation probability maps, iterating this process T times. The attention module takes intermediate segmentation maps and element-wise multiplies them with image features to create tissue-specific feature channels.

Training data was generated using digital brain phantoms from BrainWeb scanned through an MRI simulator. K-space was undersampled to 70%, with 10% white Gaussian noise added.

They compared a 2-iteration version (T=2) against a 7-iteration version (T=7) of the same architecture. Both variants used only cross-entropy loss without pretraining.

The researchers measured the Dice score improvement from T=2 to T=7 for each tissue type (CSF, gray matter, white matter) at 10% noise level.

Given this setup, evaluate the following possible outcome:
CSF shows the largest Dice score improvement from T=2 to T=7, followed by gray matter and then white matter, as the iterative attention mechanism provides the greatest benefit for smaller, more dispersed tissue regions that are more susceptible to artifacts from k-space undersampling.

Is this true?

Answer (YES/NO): NO